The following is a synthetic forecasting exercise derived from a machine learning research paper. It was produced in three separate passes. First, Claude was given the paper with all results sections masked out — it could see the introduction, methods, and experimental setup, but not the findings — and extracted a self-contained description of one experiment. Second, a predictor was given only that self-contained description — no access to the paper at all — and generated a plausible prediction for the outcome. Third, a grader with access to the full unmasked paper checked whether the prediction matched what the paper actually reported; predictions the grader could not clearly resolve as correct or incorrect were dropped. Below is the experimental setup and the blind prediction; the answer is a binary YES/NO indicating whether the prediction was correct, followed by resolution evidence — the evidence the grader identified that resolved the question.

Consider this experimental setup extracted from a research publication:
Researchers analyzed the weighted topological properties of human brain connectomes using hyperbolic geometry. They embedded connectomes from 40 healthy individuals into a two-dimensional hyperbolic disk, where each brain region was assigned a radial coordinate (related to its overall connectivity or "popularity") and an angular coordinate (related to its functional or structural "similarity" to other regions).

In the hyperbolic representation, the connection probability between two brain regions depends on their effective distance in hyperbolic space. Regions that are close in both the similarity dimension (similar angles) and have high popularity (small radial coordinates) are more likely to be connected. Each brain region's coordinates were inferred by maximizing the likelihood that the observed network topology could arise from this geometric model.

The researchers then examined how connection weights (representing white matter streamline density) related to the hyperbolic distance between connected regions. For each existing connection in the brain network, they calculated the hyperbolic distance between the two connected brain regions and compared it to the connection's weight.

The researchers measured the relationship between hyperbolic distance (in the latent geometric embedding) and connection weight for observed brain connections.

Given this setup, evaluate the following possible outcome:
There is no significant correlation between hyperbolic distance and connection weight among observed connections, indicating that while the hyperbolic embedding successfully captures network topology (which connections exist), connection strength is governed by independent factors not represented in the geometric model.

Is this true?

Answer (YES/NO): NO